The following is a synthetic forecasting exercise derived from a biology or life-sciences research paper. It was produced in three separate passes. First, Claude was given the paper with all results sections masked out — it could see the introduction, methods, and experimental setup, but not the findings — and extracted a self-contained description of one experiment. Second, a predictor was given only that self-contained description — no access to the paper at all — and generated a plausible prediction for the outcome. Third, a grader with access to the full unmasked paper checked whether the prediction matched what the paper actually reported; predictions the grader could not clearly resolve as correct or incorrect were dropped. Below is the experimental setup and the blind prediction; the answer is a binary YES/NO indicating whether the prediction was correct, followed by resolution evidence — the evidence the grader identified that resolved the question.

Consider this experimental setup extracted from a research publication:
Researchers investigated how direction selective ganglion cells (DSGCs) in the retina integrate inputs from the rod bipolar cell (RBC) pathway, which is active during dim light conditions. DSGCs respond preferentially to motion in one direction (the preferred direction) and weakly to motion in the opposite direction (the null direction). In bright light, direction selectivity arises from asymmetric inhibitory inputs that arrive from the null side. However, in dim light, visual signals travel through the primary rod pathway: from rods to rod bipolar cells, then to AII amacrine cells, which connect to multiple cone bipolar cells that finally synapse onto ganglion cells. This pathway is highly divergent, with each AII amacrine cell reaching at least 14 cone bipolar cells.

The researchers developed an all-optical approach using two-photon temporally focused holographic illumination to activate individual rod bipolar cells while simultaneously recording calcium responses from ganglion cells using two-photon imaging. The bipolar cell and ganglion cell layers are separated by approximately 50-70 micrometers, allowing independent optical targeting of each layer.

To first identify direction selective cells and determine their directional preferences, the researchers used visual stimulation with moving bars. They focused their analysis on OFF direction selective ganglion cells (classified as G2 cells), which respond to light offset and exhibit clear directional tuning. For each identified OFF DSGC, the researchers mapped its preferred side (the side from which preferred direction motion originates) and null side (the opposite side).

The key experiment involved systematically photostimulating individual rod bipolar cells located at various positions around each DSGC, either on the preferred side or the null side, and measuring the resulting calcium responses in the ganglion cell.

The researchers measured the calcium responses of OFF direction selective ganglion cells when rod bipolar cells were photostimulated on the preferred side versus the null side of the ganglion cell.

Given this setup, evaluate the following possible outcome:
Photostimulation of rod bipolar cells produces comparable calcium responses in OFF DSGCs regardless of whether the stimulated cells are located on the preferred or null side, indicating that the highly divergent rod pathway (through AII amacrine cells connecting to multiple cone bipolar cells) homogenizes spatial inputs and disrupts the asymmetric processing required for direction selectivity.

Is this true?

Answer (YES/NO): NO